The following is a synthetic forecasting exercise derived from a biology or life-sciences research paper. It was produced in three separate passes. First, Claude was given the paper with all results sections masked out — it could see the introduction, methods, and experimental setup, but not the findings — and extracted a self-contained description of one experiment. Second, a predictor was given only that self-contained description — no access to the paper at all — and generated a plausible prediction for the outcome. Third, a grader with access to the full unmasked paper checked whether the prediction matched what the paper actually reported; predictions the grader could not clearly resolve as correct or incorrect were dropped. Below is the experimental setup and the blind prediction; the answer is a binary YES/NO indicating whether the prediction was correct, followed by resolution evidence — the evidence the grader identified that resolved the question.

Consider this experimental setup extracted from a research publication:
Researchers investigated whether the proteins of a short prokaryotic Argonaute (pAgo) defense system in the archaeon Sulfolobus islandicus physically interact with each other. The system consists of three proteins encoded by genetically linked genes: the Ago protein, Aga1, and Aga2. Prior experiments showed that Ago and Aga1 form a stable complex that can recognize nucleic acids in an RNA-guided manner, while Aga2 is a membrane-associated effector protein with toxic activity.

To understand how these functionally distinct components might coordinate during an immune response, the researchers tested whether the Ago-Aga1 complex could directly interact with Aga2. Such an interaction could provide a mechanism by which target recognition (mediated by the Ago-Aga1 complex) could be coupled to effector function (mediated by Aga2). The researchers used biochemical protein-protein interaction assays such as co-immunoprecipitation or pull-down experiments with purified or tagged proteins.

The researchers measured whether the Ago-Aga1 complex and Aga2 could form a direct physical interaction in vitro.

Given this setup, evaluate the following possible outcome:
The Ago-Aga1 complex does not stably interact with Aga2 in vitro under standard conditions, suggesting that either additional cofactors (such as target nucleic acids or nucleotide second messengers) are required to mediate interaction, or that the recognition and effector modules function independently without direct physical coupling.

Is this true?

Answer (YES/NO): NO